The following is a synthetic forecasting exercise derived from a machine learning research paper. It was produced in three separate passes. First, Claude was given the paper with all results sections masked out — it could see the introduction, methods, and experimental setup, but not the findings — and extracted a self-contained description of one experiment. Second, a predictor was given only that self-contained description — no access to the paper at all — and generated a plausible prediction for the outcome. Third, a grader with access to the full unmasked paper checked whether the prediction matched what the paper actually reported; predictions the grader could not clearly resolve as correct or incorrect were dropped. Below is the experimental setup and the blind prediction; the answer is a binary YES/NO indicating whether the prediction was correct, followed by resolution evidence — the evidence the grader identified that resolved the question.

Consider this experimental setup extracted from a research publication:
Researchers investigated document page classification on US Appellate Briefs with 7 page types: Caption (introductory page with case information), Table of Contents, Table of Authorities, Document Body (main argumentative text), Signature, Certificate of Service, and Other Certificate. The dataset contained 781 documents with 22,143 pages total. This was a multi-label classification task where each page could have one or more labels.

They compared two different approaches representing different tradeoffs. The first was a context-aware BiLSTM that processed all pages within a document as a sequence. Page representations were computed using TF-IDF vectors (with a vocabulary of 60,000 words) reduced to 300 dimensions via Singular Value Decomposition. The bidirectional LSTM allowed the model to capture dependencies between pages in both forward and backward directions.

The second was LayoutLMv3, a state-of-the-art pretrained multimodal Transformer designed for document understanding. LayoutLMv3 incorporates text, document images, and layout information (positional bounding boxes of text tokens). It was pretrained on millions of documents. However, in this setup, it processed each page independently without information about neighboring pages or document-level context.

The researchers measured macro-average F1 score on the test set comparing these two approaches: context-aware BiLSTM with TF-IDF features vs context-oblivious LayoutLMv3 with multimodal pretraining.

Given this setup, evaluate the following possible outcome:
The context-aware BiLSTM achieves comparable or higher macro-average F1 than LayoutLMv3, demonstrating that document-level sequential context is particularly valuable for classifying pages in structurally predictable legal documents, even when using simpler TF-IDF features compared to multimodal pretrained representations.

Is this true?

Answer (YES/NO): NO